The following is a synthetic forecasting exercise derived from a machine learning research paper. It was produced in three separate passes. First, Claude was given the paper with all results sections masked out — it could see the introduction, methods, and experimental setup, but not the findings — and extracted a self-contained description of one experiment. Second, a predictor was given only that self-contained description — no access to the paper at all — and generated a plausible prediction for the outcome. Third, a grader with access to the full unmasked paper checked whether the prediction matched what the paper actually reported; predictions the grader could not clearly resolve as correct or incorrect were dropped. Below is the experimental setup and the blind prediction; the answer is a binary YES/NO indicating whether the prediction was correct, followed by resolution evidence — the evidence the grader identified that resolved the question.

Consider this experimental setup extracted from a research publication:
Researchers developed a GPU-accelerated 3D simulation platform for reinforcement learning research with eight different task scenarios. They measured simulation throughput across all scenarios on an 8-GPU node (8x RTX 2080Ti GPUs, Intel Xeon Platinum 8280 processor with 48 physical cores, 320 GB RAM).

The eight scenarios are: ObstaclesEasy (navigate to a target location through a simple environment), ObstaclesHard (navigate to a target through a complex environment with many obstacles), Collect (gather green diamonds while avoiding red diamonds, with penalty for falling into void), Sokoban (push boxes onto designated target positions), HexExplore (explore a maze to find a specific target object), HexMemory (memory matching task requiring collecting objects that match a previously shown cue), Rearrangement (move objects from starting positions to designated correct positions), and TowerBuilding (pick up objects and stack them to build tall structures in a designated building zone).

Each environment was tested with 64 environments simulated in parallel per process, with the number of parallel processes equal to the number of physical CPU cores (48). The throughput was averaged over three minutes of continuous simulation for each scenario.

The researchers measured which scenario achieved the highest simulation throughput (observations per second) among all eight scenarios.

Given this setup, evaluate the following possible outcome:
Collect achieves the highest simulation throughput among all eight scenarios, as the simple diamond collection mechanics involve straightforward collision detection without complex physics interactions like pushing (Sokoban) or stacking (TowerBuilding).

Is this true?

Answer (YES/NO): NO